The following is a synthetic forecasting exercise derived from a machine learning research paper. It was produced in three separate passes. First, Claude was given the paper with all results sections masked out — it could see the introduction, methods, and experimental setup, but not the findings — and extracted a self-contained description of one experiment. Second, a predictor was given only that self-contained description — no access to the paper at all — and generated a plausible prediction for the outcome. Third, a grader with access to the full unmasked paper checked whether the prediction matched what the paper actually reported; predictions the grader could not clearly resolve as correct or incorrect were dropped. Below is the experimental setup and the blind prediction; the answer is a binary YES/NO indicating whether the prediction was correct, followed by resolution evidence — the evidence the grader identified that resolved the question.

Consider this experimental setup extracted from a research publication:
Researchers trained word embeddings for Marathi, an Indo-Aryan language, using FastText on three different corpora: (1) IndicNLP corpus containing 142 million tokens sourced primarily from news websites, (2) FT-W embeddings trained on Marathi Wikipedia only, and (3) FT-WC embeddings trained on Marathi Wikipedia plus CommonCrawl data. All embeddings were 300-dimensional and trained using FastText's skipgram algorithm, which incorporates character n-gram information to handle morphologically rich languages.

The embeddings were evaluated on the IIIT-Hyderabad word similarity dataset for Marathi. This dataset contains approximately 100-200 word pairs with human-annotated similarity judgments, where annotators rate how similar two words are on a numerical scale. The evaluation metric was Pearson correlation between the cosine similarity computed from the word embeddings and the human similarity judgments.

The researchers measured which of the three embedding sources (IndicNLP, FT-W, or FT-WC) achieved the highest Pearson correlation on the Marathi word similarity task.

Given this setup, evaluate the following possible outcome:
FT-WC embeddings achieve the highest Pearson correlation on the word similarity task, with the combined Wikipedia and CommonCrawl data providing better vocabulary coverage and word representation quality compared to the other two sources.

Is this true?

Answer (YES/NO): YES